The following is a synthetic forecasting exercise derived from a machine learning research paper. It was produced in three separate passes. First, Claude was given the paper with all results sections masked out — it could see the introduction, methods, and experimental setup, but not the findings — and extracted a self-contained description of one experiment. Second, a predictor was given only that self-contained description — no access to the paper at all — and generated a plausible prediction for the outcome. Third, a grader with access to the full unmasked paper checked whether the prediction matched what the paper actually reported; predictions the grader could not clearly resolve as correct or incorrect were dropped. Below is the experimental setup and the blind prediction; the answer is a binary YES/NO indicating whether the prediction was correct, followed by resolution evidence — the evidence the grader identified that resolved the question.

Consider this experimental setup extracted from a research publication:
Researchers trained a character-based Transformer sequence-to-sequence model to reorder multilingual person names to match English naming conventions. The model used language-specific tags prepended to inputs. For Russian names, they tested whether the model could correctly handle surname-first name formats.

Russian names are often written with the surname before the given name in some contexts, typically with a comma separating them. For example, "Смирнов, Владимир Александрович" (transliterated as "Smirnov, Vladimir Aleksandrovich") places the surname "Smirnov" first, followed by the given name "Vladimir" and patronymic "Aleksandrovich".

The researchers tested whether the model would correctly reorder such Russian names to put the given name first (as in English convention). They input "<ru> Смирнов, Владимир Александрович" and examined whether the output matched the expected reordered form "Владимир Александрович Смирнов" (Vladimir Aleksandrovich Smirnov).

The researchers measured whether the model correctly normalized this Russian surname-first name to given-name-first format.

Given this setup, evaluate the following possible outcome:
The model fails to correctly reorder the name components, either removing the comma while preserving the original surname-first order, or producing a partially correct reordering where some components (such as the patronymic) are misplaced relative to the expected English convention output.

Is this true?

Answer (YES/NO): NO